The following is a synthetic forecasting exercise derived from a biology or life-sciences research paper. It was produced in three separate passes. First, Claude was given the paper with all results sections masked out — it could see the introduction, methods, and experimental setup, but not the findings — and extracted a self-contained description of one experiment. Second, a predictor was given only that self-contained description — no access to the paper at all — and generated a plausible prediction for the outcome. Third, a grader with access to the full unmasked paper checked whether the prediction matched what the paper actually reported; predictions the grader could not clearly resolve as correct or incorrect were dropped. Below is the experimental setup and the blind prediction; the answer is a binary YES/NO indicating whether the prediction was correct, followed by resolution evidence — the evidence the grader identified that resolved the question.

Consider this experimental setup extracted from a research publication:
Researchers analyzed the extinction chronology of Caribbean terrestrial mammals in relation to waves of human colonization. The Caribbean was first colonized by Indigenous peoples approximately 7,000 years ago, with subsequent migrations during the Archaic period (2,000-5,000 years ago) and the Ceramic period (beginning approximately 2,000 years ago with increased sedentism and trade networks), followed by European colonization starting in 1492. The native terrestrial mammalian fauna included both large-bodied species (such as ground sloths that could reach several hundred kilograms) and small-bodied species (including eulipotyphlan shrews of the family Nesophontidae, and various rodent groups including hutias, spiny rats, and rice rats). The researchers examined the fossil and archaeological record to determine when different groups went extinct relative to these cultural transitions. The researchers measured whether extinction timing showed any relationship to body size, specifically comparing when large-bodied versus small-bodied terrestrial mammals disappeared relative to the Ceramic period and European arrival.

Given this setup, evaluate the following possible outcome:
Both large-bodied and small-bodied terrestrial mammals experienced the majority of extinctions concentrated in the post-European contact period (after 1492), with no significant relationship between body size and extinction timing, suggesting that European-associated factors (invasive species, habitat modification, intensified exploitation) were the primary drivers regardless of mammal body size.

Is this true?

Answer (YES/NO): NO